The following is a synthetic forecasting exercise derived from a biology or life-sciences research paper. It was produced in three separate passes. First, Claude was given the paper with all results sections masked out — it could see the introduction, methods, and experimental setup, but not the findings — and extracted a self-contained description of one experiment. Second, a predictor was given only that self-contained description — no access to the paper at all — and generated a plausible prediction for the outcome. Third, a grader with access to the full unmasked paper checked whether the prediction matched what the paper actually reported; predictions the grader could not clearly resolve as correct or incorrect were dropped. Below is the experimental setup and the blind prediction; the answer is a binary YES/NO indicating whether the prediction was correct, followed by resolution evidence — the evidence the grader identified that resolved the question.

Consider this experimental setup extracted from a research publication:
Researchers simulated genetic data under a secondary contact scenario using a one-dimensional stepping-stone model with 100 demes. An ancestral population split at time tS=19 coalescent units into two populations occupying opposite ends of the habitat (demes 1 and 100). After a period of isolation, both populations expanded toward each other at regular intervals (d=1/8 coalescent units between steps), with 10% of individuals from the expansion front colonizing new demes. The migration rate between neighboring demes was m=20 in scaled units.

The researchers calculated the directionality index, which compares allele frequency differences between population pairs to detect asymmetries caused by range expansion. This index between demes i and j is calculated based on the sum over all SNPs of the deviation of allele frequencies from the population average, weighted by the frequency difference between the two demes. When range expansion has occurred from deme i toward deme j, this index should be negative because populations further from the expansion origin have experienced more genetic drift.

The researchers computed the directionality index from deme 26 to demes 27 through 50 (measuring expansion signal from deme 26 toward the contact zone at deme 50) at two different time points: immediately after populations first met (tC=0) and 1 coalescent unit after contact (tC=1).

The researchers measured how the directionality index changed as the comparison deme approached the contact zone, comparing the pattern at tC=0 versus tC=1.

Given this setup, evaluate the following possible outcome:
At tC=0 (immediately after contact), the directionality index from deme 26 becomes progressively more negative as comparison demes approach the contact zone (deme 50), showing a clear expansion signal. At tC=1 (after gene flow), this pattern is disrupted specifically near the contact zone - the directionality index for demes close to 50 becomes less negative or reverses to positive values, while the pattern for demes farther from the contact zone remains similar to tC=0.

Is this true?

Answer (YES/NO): YES